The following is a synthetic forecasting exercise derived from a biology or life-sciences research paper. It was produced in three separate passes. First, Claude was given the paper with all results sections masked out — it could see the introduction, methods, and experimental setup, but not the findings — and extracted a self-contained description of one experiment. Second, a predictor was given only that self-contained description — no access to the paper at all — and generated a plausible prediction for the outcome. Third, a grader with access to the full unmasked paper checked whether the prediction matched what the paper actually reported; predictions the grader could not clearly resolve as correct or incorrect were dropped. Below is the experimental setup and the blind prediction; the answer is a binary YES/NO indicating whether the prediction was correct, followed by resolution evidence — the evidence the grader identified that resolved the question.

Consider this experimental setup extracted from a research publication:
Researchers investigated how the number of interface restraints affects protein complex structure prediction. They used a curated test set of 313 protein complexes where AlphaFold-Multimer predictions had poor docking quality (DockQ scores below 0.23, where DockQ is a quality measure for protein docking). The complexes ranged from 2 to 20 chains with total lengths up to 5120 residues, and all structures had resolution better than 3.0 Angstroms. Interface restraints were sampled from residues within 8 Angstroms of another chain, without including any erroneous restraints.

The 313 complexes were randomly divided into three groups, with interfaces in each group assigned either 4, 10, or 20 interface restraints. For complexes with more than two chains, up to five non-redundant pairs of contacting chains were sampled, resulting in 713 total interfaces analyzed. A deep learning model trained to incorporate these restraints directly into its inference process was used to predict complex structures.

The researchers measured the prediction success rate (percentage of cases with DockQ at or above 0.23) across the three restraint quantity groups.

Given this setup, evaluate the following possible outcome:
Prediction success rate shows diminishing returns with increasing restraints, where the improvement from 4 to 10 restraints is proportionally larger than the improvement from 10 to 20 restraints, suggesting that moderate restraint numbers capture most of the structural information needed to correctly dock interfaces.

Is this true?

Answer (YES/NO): YES